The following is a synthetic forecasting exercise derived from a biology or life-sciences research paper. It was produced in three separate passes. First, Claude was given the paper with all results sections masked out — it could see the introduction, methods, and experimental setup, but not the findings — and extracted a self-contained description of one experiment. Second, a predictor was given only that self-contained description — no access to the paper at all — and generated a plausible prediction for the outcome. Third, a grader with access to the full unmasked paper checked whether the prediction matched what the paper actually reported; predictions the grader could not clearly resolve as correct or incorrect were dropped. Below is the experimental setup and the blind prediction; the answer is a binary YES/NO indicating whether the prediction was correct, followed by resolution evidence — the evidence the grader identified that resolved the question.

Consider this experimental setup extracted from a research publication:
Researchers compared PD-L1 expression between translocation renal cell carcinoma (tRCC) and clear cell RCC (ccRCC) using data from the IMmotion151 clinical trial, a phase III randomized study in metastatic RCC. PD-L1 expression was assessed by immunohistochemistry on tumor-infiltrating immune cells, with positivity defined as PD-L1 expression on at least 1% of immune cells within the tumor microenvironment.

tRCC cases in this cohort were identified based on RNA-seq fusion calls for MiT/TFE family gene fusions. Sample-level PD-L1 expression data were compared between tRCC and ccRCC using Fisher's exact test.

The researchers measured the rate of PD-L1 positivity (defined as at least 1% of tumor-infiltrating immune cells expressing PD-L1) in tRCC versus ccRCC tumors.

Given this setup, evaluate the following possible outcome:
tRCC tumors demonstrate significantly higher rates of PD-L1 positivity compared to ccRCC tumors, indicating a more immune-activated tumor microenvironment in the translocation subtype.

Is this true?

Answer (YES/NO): NO